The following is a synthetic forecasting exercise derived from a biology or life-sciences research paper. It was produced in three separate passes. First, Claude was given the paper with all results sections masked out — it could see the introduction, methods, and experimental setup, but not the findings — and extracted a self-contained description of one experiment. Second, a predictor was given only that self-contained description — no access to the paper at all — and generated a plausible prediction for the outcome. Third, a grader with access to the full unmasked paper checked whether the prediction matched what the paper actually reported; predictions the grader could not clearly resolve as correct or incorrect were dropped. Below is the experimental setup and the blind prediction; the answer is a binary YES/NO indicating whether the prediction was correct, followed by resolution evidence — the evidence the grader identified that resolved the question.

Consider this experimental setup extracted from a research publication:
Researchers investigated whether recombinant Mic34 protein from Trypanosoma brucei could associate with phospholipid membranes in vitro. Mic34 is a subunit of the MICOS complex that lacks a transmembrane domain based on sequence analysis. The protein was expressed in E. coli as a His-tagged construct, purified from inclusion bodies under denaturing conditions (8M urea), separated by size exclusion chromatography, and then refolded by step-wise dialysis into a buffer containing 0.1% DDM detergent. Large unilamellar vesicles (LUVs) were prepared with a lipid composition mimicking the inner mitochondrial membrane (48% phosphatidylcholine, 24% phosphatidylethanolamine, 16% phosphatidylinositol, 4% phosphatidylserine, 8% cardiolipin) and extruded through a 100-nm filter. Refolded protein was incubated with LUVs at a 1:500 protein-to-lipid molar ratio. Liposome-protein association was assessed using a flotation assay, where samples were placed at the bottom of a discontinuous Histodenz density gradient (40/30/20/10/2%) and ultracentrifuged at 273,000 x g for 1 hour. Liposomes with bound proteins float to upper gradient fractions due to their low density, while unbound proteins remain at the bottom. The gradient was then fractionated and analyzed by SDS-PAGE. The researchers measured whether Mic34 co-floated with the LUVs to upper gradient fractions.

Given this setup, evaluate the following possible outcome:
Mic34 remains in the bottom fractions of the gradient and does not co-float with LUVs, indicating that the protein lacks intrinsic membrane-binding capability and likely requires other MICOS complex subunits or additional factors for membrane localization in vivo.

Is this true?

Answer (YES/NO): NO